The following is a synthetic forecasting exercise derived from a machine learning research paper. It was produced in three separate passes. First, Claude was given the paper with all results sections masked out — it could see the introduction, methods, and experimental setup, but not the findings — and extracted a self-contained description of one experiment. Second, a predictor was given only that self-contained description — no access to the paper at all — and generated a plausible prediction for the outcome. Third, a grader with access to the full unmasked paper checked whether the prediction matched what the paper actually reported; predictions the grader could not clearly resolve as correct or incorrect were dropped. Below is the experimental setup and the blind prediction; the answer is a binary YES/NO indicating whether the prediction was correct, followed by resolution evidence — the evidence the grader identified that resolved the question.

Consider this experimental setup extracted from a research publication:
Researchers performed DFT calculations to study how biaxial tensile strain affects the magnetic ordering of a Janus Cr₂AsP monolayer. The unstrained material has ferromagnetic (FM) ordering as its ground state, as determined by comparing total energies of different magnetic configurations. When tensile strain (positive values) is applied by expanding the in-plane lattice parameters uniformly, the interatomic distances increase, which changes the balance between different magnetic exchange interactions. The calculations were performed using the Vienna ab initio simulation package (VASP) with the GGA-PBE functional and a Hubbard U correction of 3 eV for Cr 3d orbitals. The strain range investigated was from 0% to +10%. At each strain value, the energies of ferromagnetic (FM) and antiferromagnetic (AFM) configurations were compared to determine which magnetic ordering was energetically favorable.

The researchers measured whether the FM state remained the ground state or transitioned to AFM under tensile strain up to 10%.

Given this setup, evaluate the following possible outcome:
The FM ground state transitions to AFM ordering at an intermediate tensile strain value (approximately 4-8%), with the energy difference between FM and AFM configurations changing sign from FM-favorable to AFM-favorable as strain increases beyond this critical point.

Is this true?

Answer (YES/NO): NO